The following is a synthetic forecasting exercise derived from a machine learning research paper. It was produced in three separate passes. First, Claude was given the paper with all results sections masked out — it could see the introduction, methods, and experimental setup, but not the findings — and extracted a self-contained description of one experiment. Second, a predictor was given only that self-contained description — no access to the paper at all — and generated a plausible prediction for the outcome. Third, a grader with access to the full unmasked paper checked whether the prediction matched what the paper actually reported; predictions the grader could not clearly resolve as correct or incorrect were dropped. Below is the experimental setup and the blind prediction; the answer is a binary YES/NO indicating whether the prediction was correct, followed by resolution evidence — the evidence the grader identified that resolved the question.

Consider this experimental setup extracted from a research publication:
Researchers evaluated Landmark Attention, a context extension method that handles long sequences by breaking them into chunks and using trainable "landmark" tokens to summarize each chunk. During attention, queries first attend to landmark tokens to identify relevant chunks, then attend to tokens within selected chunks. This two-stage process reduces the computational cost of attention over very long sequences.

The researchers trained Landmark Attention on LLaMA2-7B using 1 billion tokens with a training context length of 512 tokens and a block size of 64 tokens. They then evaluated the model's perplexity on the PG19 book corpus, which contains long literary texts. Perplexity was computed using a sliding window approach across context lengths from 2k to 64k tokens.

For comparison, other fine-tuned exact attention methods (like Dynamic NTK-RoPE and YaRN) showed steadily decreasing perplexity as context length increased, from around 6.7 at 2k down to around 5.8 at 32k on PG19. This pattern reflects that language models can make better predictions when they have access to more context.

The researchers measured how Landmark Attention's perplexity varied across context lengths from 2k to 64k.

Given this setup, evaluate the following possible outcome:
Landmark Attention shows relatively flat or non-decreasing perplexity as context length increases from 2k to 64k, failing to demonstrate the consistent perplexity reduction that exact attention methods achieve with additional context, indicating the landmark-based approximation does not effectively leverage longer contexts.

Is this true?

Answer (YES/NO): YES